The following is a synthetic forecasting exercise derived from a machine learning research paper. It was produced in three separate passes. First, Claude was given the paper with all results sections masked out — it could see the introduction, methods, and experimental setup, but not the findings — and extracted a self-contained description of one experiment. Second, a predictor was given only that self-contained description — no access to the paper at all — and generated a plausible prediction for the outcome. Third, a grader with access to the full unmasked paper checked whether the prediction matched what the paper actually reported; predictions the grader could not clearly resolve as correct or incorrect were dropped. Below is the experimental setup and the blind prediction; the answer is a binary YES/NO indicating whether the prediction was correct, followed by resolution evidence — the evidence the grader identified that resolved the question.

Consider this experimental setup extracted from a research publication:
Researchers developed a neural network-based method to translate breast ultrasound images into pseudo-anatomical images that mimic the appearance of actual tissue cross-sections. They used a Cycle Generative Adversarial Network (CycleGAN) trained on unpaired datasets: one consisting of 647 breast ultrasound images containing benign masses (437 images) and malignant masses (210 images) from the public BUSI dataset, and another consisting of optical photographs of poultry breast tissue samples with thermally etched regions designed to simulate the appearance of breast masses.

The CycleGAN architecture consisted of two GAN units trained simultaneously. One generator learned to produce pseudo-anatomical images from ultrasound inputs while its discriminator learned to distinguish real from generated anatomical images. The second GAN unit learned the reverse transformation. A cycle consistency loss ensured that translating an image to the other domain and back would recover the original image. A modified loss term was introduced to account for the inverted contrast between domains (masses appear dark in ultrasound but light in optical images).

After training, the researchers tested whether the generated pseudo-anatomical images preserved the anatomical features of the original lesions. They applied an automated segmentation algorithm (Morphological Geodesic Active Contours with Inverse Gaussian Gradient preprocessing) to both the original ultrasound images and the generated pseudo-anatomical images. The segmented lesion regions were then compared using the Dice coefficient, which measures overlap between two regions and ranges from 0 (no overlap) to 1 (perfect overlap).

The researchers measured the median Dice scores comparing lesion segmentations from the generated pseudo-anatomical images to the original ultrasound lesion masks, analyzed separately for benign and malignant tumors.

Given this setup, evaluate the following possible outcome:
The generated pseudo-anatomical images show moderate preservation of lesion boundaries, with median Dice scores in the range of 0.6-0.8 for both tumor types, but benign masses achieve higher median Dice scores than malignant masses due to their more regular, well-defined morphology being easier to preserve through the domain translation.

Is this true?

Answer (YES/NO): NO